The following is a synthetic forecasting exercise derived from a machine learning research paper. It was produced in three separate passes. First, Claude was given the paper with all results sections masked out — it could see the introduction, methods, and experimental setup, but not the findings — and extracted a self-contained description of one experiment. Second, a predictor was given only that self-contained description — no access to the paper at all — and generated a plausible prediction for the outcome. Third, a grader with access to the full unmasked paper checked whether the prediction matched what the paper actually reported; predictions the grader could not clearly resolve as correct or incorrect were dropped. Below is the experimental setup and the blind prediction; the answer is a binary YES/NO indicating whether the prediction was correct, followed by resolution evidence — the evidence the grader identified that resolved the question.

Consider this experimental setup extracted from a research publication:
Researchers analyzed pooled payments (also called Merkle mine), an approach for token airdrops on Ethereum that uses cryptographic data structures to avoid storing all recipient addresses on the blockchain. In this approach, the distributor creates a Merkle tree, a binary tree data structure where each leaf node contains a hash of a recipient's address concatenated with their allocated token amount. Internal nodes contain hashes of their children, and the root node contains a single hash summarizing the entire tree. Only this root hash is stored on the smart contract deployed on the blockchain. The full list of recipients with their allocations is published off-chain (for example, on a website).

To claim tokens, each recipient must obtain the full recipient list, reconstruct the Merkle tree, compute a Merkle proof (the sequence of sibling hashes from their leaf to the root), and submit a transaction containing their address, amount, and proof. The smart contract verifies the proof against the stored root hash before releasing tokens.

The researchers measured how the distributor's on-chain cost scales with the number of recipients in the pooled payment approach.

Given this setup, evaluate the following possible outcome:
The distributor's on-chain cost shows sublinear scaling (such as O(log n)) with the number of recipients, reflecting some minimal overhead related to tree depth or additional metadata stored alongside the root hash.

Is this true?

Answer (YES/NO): NO